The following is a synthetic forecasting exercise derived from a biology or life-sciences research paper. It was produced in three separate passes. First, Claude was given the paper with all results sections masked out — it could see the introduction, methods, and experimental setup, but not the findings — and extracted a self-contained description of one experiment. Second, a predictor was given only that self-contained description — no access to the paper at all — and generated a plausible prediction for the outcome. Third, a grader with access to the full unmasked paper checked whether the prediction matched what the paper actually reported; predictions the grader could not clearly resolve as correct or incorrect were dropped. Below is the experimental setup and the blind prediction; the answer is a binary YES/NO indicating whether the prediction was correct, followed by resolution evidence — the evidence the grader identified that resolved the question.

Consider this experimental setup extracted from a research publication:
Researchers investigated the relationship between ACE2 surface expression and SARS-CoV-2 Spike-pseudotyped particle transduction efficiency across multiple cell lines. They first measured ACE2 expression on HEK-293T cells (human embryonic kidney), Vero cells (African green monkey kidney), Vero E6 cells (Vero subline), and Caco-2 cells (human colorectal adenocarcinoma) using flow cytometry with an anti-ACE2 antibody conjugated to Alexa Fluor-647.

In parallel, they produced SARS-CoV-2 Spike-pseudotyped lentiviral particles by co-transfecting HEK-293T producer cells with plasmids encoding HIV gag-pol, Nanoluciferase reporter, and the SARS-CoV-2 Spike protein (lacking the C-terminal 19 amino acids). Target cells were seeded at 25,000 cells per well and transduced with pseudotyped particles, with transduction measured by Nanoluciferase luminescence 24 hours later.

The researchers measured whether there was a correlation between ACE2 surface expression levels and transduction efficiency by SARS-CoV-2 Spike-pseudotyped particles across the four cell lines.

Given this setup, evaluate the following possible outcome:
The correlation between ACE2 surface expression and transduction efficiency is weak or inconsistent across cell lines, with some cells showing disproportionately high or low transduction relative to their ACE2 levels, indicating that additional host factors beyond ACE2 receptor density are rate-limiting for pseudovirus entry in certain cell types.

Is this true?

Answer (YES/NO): NO